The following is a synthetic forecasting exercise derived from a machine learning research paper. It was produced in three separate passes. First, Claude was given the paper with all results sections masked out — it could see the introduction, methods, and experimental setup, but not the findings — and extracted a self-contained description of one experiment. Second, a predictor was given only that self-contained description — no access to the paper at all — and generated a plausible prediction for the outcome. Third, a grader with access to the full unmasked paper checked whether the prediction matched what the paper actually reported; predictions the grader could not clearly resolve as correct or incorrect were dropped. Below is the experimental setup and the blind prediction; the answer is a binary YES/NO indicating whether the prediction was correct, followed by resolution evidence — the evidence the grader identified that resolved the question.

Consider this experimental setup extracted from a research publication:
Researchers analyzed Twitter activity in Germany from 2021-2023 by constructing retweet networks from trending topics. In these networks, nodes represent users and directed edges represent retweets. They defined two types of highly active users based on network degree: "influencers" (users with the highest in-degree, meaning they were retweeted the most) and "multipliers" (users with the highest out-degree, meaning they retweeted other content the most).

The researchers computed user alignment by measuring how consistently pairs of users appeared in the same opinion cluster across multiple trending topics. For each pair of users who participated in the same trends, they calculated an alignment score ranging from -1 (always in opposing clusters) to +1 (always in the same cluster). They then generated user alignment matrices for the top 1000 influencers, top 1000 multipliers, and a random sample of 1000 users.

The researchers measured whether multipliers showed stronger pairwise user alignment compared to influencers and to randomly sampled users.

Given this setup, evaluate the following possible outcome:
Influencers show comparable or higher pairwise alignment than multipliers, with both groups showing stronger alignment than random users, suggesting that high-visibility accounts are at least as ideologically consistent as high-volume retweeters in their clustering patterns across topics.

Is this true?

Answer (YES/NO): NO